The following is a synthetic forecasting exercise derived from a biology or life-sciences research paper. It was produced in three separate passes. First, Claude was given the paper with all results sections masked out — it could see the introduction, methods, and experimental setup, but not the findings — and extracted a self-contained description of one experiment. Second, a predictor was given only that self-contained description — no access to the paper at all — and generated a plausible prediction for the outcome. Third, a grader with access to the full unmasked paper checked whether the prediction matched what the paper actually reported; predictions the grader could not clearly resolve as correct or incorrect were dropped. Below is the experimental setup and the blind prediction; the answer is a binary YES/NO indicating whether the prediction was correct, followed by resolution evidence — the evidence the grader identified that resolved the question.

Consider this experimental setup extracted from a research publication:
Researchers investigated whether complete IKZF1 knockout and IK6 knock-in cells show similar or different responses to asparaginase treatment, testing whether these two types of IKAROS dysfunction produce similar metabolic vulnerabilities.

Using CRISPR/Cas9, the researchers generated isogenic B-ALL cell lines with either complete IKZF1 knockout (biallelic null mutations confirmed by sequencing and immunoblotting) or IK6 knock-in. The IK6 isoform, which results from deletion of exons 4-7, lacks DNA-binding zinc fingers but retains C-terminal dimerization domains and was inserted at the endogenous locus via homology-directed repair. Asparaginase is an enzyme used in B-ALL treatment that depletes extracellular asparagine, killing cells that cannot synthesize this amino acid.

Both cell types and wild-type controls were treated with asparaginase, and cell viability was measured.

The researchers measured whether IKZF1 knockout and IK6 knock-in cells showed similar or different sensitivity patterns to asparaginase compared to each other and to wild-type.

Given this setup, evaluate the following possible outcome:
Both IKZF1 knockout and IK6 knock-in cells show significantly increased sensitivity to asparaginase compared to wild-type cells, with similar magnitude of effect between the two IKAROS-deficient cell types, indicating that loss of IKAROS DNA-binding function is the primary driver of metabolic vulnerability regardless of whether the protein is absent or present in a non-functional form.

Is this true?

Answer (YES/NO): NO